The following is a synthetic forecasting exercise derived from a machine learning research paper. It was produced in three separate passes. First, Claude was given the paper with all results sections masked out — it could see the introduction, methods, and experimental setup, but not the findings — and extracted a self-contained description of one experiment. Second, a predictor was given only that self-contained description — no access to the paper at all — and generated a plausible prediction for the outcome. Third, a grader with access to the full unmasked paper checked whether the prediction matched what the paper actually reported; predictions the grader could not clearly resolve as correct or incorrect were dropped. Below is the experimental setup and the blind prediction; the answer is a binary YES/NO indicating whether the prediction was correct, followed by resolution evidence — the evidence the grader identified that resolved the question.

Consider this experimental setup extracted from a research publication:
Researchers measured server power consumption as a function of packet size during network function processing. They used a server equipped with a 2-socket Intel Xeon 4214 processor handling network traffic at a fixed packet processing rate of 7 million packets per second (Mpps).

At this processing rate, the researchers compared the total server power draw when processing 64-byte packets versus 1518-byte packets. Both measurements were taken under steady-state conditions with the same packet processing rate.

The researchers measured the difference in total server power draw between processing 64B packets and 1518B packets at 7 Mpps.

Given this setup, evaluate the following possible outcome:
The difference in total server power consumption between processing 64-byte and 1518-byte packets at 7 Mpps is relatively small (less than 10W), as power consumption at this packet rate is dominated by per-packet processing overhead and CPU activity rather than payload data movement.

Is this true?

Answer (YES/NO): YES